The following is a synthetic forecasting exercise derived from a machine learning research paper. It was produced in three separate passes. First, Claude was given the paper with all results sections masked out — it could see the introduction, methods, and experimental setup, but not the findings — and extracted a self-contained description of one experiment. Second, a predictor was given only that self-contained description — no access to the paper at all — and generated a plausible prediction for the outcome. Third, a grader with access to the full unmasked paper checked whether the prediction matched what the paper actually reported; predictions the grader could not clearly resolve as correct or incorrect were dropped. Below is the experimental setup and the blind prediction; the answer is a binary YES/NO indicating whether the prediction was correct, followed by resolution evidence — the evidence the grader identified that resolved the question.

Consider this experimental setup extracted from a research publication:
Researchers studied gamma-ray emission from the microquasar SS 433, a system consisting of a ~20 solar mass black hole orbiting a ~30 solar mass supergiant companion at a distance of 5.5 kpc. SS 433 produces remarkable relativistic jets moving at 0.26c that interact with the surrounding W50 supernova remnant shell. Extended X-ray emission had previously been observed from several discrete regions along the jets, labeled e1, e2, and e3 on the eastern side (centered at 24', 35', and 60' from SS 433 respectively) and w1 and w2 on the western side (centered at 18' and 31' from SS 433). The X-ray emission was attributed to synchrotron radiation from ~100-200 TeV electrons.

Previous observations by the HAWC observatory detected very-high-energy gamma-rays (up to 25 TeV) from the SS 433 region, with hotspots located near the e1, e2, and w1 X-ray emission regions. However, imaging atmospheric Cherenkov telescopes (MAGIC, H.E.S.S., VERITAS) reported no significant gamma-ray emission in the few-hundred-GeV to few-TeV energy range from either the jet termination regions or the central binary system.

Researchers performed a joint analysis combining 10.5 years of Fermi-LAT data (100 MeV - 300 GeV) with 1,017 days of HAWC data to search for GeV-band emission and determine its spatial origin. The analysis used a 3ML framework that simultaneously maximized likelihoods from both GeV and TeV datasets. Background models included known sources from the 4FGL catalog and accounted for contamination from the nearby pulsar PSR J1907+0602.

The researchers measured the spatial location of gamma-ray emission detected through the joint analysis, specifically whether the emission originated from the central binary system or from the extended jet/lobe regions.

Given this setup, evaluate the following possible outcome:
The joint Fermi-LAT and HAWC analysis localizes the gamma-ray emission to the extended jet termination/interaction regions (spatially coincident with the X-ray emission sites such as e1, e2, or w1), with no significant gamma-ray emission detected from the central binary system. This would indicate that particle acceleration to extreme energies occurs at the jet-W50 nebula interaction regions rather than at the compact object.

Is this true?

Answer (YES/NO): YES